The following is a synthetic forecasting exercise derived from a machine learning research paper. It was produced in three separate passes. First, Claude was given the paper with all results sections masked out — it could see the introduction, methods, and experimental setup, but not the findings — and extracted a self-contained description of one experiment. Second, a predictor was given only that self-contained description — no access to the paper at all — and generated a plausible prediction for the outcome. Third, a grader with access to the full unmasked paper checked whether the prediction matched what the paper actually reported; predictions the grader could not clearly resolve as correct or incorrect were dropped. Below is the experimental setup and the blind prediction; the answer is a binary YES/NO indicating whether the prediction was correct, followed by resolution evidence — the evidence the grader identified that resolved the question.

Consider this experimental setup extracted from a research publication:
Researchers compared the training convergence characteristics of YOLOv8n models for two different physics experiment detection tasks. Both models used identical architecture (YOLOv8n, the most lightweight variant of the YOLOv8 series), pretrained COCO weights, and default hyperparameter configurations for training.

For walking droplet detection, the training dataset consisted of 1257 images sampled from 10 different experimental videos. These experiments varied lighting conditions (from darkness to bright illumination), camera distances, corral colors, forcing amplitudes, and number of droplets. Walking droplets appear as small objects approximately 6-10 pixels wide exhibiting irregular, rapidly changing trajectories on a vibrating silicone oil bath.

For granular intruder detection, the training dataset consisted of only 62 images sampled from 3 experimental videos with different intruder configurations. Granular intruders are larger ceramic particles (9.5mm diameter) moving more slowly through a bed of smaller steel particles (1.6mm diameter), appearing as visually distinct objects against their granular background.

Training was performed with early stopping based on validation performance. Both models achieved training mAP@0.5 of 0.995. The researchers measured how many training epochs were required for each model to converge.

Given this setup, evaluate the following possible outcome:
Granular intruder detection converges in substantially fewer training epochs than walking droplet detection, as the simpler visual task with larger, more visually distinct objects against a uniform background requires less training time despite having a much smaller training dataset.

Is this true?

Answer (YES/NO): YES